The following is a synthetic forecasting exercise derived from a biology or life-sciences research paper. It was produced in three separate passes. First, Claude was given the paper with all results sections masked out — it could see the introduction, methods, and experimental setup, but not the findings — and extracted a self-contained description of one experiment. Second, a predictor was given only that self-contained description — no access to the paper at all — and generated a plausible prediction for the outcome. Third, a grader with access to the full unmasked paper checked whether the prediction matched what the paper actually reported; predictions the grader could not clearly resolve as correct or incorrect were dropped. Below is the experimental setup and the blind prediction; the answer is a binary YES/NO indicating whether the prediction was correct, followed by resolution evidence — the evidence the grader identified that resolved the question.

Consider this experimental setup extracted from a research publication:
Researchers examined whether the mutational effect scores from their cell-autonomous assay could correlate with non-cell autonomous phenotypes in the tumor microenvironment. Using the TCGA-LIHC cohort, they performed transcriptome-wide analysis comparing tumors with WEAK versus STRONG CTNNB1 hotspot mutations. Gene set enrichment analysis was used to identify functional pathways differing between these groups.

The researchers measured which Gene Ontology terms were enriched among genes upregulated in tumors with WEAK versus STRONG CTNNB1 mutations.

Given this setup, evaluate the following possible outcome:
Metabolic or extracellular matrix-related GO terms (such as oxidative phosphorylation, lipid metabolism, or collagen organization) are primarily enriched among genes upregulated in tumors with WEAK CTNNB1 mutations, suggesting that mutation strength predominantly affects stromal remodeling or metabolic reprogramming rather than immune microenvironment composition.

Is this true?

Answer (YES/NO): NO